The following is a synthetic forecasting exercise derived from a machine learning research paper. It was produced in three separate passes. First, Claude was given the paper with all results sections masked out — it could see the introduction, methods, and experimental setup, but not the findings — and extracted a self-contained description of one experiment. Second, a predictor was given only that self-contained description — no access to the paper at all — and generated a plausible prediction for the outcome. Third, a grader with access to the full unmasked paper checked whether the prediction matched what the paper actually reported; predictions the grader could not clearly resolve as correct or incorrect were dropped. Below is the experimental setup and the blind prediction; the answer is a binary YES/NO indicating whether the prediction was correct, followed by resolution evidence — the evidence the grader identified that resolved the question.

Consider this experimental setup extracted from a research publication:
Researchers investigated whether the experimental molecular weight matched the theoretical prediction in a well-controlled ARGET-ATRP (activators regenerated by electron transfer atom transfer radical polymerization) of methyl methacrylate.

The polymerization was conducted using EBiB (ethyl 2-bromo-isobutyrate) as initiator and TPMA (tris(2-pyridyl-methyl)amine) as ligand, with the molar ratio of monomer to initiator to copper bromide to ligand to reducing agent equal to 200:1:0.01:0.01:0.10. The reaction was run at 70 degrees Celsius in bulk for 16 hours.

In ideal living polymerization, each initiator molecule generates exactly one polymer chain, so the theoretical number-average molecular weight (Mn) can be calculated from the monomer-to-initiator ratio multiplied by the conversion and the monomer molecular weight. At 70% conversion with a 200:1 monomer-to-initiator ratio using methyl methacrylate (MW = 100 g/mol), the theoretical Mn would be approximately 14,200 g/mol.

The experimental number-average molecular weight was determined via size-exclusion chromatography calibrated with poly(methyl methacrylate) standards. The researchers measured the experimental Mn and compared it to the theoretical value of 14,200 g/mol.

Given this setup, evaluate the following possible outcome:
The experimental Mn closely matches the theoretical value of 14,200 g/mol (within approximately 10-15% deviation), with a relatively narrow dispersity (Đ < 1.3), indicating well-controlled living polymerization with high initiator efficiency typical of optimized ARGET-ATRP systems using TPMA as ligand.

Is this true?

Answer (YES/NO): NO